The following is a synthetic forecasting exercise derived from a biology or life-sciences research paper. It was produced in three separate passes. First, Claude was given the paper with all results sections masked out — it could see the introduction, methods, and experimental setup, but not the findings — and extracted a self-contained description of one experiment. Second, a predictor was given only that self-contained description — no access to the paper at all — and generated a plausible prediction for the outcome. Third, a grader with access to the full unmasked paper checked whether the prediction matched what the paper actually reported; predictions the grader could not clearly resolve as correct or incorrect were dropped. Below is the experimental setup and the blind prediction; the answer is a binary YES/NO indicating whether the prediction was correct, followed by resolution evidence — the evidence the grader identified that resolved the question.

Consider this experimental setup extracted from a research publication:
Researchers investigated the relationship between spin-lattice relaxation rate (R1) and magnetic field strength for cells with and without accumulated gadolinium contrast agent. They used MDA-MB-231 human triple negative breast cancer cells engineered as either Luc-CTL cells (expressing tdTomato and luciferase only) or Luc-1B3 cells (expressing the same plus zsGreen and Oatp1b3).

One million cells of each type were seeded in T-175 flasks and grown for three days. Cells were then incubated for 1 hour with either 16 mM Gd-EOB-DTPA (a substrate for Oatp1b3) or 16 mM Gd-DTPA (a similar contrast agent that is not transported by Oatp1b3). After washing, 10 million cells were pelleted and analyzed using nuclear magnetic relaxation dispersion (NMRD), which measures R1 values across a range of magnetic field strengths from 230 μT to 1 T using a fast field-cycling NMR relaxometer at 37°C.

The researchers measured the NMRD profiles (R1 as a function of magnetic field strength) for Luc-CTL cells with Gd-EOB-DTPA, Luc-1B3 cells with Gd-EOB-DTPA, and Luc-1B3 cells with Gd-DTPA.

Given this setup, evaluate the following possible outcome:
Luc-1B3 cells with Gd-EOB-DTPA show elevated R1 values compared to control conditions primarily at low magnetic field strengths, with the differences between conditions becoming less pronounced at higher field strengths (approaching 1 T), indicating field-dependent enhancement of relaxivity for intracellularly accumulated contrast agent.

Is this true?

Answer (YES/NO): NO